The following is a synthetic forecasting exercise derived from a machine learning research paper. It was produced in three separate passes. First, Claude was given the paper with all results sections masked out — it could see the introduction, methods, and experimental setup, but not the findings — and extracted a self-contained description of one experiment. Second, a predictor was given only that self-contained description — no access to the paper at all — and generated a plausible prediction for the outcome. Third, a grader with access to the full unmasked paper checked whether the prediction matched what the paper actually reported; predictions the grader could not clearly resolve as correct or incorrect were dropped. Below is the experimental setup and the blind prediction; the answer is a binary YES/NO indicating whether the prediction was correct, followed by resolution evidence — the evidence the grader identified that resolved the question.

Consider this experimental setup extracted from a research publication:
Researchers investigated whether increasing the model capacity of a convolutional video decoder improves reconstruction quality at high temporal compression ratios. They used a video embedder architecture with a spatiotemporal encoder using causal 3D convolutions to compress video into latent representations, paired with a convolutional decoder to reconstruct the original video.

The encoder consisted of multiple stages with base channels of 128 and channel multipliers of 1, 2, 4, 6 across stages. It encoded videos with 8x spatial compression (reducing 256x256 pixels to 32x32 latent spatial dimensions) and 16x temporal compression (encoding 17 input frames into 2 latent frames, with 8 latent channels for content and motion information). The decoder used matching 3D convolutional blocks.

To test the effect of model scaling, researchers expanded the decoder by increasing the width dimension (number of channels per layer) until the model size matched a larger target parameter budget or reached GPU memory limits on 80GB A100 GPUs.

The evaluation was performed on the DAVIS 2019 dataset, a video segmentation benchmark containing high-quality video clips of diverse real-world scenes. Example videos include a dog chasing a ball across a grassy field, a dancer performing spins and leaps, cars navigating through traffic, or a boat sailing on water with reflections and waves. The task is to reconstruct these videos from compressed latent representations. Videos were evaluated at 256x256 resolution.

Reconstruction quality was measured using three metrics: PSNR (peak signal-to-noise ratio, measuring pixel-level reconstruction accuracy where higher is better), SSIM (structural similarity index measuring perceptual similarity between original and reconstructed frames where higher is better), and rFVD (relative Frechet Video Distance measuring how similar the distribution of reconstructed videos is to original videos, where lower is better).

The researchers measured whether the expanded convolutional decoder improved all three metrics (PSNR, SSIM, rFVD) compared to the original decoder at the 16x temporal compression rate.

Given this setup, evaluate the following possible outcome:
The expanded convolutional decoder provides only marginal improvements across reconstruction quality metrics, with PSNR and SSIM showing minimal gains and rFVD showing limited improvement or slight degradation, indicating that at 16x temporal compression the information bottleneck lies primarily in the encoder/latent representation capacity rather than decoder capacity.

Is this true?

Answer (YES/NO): NO